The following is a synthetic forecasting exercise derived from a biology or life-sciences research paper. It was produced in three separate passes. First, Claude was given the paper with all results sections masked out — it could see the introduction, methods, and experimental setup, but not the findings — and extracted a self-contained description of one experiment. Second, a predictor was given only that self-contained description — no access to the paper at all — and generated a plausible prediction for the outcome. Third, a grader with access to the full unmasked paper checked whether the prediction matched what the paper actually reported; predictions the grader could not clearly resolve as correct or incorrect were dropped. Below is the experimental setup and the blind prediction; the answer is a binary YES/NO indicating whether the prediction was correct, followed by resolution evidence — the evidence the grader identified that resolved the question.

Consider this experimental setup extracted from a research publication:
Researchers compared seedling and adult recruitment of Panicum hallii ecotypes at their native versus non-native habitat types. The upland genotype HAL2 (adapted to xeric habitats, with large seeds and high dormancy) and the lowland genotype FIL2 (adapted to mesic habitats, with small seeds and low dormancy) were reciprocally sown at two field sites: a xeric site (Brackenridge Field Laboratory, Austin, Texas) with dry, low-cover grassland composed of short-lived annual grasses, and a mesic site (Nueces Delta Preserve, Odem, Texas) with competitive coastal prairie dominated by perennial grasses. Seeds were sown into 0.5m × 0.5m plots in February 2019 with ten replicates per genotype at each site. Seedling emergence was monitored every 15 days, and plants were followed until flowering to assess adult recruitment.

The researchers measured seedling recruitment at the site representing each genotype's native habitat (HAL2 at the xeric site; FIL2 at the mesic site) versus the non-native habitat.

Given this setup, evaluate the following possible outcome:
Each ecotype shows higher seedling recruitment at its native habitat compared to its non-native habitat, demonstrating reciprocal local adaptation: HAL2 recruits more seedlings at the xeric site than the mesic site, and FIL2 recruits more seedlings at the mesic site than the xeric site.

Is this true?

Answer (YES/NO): NO